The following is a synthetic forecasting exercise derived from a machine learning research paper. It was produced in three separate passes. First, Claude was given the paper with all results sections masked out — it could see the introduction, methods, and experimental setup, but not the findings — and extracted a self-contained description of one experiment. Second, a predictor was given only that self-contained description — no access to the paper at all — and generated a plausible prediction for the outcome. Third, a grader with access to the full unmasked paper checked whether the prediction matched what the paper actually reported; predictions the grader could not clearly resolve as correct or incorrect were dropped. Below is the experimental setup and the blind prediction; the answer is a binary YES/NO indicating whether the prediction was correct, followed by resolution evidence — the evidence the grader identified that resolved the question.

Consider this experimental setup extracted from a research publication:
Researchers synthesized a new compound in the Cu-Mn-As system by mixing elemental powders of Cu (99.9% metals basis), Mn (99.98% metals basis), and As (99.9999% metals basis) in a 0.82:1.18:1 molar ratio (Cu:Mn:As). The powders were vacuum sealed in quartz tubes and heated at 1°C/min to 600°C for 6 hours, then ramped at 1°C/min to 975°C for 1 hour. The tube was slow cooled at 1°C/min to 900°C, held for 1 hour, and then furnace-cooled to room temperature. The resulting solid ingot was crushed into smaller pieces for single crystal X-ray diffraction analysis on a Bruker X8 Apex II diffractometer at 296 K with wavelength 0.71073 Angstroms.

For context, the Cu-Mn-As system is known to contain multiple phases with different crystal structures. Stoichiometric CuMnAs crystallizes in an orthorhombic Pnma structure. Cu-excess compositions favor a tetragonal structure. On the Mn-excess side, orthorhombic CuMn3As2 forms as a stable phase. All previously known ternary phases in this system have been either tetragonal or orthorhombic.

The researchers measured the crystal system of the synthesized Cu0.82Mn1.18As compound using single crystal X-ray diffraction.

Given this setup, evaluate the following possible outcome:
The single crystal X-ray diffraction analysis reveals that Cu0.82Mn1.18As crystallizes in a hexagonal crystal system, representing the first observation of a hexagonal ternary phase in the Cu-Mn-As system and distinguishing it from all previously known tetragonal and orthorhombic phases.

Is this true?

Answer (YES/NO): YES